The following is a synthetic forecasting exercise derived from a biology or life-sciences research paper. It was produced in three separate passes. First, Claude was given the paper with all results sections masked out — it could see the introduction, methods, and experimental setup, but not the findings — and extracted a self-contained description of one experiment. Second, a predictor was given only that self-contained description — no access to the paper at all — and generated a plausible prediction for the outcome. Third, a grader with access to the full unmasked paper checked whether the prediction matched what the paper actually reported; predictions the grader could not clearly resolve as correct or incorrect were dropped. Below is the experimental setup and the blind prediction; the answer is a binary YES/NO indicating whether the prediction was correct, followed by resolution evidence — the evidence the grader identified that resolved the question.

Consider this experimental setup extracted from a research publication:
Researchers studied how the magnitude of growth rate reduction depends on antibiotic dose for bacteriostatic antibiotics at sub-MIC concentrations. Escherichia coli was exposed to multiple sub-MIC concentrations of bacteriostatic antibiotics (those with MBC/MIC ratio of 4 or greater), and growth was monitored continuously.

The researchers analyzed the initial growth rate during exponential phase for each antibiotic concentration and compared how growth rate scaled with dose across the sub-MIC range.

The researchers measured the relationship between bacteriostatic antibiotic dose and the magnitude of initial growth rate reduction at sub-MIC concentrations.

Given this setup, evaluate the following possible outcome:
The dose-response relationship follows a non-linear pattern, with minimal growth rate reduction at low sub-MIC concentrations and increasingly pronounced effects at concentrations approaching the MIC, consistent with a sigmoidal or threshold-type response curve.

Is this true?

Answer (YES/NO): NO